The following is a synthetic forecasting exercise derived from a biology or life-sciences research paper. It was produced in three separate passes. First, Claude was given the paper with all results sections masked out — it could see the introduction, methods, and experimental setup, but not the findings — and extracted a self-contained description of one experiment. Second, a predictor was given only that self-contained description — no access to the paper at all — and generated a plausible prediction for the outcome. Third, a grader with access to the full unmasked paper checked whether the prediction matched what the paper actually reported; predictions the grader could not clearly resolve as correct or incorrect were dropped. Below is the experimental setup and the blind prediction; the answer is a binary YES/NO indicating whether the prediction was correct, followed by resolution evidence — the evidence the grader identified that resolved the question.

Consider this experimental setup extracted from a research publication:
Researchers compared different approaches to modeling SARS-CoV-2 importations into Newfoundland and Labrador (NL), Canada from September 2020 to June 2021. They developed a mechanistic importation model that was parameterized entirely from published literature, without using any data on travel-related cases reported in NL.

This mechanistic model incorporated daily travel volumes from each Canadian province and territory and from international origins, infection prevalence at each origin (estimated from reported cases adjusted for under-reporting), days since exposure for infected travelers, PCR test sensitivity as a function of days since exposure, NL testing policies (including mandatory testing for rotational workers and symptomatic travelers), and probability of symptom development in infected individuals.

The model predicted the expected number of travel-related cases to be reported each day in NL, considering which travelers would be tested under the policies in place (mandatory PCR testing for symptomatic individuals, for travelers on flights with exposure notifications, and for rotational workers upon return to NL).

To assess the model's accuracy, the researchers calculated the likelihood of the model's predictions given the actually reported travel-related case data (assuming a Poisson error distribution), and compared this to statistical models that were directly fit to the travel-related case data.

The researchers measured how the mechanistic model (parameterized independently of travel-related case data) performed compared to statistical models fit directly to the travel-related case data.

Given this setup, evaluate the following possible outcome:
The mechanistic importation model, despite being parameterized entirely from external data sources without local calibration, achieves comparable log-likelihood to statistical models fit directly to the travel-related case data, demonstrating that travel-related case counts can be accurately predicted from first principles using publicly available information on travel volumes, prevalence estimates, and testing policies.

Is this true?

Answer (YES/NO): NO